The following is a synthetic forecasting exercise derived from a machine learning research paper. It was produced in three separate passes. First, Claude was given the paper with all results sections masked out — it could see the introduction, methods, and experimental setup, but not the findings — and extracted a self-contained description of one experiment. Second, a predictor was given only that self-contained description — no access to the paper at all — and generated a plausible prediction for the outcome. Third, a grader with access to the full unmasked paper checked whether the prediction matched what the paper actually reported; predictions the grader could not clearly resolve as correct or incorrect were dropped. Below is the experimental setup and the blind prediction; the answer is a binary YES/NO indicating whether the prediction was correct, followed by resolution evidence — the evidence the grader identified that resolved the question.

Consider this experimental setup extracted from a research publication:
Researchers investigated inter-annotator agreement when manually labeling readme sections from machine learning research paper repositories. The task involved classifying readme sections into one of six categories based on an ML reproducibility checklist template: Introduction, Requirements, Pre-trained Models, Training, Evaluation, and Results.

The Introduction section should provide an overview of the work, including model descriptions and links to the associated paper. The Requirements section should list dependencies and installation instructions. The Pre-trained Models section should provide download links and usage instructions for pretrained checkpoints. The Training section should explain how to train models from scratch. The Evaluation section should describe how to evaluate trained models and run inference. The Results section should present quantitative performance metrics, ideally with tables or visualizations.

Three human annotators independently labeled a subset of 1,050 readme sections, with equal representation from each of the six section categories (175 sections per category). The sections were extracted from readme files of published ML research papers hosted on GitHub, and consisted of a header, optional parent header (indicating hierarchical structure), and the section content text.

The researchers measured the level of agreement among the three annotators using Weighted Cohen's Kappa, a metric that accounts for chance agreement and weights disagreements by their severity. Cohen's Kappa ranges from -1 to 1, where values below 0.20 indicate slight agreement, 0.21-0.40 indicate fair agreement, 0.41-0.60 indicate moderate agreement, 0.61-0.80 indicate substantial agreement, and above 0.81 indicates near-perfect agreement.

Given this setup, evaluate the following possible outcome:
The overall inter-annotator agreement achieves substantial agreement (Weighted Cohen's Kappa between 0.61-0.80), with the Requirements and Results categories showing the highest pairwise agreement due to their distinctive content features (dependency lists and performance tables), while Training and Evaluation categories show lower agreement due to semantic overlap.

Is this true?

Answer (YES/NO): NO